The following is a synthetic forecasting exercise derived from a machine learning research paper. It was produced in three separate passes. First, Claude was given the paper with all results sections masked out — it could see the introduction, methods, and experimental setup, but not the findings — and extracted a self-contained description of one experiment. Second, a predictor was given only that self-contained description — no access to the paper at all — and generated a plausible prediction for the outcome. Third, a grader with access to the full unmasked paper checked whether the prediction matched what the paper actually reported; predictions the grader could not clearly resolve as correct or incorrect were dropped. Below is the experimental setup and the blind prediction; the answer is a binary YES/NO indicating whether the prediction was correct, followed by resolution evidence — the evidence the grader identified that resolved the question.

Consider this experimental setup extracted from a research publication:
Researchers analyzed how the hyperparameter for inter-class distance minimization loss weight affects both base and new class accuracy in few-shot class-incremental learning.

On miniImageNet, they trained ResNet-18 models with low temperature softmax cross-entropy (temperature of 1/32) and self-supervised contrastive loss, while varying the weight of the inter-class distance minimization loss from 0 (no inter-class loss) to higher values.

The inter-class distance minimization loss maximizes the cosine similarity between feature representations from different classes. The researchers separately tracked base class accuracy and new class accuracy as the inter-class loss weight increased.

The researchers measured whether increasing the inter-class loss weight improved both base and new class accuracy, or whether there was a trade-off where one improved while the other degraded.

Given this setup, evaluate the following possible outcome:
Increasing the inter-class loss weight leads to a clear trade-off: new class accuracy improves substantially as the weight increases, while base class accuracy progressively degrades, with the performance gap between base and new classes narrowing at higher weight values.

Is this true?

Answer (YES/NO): NO